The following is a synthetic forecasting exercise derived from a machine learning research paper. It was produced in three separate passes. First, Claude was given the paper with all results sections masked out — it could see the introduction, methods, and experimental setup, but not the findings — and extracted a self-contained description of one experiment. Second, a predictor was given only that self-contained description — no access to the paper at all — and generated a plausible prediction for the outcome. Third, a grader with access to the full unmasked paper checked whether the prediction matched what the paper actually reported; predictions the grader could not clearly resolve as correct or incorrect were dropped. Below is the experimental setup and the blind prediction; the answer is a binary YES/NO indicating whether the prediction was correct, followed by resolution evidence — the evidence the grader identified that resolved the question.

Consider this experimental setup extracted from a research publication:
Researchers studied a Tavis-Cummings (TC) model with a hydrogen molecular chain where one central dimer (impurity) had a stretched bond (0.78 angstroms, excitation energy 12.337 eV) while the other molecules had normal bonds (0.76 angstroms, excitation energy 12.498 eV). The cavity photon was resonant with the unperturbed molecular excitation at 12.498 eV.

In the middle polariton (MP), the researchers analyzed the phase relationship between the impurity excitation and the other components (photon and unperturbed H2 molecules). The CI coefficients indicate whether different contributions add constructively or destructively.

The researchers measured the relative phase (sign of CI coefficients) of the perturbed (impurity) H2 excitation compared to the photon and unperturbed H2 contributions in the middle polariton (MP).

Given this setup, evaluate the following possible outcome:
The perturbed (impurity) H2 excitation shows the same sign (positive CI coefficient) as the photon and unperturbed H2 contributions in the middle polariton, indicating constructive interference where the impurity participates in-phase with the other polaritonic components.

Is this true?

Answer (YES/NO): NO